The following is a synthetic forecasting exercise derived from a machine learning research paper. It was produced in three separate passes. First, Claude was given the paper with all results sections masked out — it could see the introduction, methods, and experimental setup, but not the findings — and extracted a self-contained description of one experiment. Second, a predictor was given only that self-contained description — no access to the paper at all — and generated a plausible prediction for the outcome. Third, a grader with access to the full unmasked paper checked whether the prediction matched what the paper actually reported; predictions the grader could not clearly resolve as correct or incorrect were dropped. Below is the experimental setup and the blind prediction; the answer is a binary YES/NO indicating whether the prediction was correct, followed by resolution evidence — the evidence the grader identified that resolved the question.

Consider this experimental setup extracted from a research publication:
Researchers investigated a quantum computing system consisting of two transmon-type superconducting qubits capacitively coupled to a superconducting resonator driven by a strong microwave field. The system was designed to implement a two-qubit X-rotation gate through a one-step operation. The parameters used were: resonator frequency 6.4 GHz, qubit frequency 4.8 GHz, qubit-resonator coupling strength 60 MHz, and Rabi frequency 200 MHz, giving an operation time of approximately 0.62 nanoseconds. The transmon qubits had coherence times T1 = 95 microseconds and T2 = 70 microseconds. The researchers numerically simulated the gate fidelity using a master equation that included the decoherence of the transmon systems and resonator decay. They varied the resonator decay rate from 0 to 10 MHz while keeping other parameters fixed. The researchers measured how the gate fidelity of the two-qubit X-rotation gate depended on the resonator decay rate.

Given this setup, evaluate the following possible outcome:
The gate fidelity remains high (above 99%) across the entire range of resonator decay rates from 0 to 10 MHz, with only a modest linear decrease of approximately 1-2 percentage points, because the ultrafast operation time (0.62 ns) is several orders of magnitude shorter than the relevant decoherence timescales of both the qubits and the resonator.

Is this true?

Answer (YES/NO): NO